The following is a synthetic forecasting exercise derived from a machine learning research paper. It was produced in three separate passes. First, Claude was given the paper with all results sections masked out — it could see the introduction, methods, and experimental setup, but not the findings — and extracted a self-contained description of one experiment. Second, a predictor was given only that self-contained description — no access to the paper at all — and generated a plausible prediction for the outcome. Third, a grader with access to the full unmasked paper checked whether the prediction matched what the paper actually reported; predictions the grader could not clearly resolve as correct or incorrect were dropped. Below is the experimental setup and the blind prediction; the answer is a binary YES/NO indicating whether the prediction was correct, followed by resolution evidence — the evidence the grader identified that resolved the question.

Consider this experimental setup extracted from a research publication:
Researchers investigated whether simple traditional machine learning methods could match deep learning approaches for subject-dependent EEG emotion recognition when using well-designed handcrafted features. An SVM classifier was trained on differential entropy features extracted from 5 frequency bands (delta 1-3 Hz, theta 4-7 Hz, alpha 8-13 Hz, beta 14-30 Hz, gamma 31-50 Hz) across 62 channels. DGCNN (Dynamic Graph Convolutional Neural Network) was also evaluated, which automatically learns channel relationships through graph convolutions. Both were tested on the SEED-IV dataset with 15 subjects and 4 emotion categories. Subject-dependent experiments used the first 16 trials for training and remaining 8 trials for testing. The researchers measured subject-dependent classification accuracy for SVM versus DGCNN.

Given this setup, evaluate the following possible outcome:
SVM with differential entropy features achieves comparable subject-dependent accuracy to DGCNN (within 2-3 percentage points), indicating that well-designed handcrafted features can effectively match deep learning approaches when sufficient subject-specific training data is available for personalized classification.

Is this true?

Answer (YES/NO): NO